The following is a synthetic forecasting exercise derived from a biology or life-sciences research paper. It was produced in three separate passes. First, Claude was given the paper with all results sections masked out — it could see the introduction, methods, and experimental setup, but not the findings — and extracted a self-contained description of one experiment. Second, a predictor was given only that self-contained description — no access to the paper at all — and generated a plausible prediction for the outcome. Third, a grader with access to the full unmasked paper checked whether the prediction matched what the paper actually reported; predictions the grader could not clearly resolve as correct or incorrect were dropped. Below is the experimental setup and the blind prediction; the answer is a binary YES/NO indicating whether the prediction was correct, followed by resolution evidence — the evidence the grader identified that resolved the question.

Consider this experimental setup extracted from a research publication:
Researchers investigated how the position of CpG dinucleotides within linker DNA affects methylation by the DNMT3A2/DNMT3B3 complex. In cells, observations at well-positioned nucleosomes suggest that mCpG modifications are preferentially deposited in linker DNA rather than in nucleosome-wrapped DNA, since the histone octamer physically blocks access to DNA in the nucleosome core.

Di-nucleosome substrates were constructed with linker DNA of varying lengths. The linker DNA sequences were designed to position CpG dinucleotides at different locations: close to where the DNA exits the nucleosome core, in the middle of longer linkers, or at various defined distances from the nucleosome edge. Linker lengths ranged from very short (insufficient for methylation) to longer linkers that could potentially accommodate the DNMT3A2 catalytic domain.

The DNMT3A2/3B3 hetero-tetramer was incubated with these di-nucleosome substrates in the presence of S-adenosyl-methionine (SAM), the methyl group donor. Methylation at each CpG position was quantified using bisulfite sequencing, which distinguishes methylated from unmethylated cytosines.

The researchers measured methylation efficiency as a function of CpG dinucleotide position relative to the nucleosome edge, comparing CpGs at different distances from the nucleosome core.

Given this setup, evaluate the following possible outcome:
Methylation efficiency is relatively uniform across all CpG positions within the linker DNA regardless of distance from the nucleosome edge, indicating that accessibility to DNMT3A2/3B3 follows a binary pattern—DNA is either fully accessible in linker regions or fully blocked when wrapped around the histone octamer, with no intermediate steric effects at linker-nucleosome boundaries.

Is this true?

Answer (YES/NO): NO